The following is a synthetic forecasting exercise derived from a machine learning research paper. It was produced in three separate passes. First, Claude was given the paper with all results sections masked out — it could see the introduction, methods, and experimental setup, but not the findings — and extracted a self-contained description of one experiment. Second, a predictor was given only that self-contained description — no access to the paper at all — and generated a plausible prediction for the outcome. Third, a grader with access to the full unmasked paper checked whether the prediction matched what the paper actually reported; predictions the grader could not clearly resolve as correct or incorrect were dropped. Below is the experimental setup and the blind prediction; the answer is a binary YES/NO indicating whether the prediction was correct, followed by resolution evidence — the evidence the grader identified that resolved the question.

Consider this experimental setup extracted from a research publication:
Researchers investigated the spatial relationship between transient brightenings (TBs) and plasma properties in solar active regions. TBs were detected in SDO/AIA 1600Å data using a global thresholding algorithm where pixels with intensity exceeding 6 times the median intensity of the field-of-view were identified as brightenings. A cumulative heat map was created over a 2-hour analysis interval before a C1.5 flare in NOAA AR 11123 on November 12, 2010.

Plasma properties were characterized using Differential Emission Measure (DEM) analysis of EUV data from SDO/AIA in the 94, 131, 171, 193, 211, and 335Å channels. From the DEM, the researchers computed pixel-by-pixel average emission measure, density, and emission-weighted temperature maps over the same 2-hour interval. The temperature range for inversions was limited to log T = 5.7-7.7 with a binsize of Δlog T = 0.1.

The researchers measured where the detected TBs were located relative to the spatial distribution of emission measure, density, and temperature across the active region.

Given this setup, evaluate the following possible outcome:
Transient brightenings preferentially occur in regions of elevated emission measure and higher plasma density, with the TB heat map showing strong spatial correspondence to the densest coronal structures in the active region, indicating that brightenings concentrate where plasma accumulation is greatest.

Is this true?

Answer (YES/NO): YES